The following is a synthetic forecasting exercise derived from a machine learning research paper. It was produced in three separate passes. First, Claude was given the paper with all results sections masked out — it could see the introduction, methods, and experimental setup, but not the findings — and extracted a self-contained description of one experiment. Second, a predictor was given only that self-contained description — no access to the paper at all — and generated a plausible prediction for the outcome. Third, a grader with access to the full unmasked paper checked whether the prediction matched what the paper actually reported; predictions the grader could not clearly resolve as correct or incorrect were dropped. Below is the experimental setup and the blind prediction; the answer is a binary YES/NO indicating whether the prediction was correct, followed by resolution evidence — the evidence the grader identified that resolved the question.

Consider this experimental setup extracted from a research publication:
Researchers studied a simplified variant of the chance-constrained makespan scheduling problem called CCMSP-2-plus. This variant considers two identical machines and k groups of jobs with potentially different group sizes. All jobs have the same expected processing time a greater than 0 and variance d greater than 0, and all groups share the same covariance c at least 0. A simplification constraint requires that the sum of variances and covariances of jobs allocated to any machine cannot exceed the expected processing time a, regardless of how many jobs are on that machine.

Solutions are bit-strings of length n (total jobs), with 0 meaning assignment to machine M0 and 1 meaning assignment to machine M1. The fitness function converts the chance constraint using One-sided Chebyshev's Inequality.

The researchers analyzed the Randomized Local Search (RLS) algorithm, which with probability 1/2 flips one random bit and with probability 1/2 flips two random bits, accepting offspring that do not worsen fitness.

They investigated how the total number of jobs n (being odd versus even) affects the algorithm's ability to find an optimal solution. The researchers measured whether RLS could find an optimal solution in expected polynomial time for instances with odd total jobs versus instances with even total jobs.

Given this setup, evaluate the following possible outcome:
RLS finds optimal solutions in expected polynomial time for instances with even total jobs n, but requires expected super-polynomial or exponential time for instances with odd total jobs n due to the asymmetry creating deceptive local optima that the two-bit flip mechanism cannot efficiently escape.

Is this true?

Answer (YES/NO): NO